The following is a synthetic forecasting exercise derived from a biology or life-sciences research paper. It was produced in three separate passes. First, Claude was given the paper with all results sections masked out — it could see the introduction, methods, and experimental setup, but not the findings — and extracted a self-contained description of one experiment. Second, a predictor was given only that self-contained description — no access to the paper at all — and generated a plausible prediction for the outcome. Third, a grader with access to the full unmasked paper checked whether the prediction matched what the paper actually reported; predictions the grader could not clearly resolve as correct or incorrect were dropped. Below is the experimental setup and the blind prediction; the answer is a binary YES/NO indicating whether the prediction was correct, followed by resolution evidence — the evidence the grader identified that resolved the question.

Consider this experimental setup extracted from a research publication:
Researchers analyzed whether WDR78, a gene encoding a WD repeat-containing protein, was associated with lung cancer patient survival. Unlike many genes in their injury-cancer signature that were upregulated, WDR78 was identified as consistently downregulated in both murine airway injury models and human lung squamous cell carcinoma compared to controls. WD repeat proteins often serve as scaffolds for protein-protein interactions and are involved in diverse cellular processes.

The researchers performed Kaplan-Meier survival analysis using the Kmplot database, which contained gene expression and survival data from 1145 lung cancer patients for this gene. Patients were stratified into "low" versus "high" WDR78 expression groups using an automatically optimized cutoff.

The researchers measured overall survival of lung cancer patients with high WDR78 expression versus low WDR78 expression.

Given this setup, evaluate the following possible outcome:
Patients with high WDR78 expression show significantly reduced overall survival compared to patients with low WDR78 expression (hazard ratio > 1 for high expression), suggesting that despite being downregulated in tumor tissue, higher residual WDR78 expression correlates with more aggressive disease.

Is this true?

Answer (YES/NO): YES